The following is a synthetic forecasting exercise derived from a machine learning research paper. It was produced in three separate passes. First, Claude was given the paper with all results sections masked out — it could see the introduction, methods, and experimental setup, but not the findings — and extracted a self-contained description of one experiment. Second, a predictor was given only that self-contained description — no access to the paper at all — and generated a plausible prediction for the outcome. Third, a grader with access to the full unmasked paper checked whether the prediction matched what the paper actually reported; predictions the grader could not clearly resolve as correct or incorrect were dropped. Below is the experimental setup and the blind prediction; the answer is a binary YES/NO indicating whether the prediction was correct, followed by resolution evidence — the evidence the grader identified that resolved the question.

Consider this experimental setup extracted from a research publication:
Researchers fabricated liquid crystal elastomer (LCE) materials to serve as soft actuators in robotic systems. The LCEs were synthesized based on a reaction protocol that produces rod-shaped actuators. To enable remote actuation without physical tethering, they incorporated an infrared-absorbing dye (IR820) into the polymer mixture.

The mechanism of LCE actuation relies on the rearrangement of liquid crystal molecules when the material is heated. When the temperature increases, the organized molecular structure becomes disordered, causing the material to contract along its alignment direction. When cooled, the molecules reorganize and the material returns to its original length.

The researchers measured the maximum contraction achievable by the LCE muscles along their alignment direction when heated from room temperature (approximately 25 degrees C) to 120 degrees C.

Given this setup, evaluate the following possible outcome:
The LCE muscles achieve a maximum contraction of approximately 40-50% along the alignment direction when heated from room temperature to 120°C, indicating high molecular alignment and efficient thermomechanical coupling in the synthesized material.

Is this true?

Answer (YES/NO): NO